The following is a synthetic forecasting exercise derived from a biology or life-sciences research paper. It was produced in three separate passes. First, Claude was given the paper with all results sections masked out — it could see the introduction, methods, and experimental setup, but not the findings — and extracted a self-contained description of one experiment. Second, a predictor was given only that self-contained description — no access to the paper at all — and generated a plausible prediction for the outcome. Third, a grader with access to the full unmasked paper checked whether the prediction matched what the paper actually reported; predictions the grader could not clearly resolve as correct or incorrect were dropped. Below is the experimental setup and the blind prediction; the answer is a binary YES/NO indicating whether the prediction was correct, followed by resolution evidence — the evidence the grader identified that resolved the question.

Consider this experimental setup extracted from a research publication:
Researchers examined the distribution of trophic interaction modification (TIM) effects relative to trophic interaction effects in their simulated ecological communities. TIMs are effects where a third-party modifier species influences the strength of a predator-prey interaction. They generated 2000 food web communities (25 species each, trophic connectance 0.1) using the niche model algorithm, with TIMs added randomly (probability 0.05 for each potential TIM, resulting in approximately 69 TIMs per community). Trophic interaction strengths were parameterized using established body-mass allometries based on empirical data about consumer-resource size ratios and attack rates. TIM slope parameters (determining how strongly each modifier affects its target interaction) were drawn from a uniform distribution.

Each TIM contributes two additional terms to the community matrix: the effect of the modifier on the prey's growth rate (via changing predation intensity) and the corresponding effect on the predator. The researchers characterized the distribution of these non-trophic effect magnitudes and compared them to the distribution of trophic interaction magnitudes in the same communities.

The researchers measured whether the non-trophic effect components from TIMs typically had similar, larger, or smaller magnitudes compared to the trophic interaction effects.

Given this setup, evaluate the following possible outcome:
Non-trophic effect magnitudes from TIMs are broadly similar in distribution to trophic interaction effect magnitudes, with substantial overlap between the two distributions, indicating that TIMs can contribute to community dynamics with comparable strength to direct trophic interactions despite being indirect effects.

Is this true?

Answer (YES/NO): YES